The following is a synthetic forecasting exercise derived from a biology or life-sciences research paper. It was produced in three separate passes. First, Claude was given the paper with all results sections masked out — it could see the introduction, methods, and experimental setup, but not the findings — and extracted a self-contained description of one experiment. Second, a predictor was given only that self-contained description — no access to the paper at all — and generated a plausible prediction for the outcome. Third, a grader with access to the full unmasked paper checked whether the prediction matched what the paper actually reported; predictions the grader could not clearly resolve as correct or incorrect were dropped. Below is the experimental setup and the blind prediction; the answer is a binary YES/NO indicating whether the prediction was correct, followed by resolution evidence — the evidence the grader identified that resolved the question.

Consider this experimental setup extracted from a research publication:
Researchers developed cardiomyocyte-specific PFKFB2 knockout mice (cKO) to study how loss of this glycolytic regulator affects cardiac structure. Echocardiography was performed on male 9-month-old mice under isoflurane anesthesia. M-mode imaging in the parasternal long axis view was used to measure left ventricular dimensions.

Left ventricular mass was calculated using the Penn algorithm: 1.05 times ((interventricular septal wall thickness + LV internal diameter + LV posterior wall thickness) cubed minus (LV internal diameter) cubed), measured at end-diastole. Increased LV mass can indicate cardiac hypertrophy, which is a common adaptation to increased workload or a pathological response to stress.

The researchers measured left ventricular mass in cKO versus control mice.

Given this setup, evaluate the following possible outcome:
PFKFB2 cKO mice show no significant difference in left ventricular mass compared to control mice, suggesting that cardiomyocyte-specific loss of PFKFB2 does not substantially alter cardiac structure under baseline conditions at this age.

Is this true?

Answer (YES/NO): NO